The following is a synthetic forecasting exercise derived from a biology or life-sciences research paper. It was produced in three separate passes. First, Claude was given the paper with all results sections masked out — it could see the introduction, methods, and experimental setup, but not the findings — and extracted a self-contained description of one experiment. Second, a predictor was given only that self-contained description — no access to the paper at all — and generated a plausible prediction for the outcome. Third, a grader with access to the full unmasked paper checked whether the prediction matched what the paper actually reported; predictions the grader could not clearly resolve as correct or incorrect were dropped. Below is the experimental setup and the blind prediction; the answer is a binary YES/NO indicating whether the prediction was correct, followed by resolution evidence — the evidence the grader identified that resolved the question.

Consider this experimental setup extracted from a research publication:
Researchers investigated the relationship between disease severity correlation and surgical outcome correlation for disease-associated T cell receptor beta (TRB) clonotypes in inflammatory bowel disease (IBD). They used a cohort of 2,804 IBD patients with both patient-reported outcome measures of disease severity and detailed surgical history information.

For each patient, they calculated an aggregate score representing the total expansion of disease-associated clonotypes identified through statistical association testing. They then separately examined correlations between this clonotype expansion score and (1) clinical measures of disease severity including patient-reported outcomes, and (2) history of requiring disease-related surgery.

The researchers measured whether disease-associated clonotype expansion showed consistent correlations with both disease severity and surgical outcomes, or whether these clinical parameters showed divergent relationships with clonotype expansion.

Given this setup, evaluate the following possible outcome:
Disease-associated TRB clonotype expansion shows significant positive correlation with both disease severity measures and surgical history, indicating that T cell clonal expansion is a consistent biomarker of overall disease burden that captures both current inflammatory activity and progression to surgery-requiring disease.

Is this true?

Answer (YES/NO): NO